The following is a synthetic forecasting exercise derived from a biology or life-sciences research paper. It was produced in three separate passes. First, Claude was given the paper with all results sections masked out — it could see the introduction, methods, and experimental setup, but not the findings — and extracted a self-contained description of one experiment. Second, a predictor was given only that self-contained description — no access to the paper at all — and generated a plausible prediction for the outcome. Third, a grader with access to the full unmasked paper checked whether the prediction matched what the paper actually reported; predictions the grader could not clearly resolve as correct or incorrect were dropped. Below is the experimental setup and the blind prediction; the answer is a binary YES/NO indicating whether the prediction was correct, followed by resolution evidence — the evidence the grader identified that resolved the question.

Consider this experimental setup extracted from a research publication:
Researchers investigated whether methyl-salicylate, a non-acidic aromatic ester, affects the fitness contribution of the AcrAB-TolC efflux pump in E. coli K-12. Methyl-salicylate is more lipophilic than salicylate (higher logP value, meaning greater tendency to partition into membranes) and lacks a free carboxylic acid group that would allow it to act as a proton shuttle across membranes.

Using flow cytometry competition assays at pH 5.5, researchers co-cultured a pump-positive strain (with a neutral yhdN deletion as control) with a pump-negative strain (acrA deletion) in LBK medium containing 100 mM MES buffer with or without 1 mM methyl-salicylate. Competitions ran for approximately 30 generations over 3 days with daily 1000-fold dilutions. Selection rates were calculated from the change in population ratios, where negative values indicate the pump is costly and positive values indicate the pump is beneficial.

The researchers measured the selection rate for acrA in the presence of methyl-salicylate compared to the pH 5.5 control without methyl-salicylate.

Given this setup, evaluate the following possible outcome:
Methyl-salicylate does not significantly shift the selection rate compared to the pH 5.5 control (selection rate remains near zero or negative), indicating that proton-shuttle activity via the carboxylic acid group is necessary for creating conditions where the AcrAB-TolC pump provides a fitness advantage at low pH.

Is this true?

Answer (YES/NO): NO